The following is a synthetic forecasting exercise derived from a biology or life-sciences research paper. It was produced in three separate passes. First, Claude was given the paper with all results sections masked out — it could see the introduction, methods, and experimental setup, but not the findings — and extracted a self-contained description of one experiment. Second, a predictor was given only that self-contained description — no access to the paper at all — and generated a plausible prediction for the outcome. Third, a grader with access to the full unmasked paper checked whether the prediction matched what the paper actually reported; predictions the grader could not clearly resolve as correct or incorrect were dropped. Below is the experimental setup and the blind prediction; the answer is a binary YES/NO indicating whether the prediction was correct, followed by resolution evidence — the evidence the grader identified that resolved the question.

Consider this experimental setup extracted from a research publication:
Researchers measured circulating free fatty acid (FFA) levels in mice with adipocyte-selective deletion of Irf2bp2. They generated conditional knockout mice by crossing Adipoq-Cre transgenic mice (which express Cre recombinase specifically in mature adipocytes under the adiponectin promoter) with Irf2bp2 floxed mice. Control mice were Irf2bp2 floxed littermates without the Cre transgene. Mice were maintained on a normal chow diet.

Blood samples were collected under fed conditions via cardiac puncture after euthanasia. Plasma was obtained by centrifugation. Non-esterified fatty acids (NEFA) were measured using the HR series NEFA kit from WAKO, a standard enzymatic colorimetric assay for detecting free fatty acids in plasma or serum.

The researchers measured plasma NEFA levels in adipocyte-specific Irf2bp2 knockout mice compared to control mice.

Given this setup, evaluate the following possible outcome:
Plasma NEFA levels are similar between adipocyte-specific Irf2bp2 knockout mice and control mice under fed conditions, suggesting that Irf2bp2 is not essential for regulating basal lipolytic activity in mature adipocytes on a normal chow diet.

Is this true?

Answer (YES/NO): NO